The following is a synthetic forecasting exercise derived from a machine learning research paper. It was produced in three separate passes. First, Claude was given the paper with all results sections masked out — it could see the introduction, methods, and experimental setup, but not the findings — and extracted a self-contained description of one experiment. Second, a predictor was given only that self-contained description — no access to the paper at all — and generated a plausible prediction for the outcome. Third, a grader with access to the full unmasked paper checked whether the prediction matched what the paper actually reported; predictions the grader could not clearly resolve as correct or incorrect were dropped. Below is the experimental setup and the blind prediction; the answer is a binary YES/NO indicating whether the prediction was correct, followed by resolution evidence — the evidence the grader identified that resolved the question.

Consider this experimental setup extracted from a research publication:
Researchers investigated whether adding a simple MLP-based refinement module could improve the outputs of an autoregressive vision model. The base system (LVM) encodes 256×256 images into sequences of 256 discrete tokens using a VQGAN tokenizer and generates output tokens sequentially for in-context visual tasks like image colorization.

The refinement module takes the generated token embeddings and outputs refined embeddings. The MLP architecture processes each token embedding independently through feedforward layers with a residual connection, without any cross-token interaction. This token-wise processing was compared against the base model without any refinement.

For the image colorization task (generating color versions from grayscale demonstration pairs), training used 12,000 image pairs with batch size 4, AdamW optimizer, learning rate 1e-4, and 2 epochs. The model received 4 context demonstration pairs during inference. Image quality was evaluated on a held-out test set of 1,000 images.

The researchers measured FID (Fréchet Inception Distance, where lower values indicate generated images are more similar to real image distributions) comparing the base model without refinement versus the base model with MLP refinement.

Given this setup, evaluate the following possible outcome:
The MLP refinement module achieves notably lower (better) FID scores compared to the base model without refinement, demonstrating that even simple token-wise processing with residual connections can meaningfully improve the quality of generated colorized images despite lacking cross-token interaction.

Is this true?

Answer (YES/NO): NO